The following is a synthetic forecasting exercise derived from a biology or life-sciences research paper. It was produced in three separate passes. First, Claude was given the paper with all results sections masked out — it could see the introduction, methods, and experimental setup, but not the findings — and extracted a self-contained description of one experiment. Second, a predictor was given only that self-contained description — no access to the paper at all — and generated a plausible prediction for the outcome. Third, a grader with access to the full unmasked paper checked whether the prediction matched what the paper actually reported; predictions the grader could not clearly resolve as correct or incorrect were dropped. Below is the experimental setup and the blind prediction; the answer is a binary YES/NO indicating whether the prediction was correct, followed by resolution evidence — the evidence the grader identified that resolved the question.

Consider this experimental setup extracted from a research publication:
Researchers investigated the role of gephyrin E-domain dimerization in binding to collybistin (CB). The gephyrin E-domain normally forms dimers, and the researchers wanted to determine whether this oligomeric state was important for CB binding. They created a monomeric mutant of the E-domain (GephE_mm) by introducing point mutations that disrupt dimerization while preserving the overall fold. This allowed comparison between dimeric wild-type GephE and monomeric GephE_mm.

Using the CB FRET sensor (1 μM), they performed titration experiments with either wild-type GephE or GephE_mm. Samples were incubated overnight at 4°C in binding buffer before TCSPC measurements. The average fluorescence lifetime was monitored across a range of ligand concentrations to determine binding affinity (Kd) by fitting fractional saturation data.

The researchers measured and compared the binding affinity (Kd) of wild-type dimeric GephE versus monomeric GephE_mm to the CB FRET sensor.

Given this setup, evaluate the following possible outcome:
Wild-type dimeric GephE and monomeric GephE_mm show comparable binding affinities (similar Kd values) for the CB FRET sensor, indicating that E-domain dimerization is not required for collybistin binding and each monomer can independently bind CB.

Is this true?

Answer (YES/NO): NO